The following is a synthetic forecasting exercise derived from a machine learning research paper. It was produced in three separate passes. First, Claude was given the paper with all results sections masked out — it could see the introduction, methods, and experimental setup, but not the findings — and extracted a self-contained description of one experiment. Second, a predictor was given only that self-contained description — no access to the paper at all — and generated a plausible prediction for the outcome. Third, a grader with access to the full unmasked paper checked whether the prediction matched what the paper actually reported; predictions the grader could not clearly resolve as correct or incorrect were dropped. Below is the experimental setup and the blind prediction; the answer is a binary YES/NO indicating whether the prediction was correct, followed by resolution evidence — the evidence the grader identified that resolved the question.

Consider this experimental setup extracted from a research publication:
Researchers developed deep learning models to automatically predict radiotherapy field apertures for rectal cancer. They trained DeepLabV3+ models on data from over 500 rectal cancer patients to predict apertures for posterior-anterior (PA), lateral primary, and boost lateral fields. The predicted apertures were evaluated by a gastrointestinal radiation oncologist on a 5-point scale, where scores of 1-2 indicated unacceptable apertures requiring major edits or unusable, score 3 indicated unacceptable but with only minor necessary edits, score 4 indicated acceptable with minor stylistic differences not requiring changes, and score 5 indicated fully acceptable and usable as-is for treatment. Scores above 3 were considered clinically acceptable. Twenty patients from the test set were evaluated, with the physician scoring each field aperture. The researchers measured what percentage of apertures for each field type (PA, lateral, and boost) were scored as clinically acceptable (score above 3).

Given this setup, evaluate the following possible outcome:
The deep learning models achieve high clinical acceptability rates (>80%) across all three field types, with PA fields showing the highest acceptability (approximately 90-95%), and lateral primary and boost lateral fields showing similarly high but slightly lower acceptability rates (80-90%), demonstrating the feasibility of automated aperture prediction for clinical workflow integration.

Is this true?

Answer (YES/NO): NO